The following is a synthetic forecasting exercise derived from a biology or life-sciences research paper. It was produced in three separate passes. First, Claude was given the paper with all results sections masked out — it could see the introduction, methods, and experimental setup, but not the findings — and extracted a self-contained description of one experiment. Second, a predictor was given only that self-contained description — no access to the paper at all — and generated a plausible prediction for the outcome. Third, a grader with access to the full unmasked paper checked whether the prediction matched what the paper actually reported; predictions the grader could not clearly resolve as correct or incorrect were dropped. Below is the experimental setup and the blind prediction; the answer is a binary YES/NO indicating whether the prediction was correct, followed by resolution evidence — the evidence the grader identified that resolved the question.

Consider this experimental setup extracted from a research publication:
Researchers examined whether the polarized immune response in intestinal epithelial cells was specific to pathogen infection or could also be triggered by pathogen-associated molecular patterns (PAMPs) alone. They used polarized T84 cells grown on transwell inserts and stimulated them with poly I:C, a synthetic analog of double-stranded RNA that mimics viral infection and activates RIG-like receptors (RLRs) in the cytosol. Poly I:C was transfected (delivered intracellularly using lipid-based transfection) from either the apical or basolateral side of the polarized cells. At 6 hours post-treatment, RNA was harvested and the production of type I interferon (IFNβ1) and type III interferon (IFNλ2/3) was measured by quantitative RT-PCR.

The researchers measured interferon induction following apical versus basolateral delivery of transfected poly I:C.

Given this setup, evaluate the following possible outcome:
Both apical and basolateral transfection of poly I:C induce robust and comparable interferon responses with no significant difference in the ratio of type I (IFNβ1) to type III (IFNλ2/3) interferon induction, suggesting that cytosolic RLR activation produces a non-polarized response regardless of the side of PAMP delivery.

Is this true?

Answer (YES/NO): NO